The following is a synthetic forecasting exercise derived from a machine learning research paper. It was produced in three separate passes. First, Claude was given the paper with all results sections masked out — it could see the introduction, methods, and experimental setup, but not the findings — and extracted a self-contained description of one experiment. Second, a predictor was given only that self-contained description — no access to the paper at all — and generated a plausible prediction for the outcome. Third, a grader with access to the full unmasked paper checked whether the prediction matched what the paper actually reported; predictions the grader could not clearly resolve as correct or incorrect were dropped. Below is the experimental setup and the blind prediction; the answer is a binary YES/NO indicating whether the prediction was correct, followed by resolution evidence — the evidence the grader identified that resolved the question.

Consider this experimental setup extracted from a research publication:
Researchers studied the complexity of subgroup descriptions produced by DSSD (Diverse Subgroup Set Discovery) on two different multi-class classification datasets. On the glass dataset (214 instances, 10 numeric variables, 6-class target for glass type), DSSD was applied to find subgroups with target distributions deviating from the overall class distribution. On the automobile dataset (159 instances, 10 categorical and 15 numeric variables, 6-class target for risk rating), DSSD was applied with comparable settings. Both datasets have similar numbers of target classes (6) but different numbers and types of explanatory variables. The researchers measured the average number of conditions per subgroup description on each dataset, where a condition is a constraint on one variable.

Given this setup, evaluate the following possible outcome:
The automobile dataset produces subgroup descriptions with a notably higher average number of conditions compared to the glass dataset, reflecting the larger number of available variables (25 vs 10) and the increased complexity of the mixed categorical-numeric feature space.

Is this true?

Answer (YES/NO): YES